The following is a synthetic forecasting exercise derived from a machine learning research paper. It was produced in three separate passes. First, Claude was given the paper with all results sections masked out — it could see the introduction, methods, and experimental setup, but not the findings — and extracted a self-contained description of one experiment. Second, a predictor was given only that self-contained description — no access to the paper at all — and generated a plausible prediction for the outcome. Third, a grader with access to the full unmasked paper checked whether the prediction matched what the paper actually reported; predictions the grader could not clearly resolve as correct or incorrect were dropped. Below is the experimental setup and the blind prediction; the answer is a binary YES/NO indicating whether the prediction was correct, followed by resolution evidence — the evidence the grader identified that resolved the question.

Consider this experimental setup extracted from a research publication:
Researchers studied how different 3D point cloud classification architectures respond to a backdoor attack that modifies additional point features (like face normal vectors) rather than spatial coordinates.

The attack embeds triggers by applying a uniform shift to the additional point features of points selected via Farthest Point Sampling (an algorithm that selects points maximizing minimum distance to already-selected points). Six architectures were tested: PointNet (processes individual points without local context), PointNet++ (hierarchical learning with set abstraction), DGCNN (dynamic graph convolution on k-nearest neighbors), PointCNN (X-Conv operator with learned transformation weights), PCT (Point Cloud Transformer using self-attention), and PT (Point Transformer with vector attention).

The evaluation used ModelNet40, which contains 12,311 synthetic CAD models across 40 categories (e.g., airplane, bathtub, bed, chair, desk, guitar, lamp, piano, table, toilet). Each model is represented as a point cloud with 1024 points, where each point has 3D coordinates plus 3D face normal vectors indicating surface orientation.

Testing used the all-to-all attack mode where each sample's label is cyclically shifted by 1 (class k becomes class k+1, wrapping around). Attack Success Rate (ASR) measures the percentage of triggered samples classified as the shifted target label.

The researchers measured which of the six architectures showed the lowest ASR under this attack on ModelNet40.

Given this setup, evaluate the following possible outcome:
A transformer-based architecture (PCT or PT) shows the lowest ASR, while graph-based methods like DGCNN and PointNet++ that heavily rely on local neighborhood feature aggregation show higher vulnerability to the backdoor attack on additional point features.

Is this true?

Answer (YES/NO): NO